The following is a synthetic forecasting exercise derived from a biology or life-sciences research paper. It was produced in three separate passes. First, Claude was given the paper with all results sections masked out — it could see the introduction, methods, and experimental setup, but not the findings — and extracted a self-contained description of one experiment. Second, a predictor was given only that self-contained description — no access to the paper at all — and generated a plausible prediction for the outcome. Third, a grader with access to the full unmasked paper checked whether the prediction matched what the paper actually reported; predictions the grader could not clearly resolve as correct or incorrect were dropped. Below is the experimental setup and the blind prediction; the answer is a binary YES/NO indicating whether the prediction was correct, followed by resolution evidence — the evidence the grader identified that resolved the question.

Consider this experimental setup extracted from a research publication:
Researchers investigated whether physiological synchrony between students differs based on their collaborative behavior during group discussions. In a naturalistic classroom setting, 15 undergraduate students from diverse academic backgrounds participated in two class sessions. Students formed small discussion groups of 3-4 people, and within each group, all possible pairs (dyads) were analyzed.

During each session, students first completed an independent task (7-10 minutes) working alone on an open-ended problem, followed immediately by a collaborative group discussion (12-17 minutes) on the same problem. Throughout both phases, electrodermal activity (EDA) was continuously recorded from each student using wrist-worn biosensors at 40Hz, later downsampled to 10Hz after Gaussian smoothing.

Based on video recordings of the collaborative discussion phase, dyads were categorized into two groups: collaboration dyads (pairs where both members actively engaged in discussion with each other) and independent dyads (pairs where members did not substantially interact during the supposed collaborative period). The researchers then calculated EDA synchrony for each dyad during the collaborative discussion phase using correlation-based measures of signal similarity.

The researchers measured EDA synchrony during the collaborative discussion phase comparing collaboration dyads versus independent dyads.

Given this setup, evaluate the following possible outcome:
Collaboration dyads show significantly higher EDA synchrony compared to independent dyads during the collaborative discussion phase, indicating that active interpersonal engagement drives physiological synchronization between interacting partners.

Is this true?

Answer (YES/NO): YES